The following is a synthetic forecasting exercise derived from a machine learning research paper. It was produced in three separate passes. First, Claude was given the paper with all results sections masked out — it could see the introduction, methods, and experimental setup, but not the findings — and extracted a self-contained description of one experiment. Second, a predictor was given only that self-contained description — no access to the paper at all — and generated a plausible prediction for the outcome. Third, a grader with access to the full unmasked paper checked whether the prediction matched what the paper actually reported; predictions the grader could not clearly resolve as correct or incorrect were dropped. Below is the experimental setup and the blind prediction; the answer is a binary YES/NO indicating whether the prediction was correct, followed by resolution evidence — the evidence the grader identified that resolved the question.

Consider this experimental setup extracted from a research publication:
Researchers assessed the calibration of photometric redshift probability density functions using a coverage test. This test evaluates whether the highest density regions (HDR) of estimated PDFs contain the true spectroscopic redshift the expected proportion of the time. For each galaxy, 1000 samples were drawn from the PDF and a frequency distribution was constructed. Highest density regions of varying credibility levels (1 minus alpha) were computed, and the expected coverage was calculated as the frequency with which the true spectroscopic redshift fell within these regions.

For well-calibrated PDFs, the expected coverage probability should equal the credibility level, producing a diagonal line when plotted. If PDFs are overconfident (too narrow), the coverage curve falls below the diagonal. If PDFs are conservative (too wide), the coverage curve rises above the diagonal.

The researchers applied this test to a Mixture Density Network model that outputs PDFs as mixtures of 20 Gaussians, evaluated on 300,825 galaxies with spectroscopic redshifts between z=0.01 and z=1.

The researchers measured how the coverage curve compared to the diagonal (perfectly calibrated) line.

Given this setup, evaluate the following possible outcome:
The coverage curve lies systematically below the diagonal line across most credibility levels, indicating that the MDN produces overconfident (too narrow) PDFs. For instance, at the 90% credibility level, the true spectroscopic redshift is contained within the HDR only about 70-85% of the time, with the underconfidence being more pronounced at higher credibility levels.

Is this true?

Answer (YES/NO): NO